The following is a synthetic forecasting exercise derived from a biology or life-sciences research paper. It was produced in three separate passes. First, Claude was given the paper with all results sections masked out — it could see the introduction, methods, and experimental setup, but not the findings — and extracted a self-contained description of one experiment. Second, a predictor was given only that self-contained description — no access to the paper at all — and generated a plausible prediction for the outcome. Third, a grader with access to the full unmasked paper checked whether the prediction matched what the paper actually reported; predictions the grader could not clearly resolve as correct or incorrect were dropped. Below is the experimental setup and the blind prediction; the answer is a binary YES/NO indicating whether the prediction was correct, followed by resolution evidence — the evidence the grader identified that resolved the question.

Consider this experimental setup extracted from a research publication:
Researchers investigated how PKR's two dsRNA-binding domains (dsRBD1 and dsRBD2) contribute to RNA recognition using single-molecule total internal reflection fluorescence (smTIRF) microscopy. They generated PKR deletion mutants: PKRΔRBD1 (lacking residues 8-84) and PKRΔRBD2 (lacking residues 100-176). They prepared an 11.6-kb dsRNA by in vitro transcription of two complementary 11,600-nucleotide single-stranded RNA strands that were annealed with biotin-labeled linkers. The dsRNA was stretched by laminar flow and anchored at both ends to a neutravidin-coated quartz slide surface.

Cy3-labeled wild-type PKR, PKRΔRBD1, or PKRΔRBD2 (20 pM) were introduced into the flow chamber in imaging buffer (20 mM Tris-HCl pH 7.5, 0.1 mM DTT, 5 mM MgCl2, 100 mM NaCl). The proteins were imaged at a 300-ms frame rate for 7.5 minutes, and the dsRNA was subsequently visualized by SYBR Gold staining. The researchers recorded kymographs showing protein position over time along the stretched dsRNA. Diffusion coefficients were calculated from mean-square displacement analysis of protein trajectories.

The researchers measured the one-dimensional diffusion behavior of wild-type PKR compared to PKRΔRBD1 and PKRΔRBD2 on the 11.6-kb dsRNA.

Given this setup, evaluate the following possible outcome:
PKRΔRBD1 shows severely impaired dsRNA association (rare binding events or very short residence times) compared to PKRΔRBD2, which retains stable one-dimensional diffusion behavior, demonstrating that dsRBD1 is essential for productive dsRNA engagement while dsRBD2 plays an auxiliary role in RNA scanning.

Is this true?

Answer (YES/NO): NO